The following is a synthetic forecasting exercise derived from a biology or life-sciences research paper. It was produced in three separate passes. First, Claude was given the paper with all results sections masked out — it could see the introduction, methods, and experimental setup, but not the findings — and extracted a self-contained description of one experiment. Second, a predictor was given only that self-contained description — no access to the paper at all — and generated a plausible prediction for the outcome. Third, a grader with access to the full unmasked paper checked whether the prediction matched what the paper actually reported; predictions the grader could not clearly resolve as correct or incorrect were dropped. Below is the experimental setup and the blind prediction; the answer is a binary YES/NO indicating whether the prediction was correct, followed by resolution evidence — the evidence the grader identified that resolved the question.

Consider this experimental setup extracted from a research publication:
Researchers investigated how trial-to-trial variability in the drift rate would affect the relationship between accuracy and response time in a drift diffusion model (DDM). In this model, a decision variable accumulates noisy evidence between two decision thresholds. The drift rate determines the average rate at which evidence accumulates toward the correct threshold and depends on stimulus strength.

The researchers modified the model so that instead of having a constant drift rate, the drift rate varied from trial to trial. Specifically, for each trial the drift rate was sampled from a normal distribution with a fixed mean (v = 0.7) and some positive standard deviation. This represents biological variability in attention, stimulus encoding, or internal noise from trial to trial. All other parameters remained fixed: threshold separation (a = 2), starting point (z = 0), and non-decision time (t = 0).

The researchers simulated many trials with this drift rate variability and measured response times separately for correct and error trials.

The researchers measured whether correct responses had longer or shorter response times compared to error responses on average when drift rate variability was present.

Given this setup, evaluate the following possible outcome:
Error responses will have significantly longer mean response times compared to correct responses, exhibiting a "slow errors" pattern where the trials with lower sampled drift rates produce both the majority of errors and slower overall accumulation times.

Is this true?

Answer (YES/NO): YES